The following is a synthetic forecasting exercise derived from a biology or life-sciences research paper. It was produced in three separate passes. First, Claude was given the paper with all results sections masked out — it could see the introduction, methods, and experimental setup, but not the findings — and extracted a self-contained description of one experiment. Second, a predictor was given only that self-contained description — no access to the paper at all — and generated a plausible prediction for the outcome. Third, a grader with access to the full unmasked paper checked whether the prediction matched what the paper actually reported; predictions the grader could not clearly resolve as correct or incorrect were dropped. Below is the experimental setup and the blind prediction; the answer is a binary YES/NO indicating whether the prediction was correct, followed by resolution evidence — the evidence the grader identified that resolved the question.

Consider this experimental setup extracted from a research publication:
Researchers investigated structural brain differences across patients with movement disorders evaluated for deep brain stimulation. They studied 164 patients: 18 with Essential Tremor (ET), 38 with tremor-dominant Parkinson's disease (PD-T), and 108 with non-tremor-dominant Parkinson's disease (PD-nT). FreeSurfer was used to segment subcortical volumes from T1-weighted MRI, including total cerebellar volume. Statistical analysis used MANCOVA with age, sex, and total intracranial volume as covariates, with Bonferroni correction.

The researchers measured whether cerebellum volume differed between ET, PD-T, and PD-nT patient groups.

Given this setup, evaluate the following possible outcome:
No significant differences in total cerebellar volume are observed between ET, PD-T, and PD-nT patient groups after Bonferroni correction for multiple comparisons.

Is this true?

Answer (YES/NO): YES